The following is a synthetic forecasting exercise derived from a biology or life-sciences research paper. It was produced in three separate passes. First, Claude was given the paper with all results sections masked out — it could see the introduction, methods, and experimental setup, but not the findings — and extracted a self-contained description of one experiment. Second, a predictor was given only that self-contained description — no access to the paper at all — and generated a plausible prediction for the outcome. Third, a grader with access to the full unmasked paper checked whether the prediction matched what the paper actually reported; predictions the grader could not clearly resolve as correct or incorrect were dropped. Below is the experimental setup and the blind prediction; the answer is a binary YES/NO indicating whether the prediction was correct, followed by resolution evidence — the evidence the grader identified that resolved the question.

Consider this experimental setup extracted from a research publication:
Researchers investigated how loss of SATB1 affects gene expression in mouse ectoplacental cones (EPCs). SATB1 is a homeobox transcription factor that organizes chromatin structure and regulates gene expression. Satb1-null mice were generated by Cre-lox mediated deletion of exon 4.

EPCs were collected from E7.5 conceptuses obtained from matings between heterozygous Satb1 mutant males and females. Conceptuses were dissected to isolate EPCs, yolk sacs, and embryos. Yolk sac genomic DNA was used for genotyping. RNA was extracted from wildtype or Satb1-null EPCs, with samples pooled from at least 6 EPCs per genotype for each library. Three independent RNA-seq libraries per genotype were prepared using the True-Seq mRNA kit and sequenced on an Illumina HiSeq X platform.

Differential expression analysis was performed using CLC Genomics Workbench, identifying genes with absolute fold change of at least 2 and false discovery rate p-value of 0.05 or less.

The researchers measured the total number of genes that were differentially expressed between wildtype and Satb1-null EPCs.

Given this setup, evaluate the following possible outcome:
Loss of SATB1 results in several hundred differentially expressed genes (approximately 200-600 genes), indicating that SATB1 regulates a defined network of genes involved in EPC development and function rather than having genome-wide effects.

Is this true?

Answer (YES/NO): NO